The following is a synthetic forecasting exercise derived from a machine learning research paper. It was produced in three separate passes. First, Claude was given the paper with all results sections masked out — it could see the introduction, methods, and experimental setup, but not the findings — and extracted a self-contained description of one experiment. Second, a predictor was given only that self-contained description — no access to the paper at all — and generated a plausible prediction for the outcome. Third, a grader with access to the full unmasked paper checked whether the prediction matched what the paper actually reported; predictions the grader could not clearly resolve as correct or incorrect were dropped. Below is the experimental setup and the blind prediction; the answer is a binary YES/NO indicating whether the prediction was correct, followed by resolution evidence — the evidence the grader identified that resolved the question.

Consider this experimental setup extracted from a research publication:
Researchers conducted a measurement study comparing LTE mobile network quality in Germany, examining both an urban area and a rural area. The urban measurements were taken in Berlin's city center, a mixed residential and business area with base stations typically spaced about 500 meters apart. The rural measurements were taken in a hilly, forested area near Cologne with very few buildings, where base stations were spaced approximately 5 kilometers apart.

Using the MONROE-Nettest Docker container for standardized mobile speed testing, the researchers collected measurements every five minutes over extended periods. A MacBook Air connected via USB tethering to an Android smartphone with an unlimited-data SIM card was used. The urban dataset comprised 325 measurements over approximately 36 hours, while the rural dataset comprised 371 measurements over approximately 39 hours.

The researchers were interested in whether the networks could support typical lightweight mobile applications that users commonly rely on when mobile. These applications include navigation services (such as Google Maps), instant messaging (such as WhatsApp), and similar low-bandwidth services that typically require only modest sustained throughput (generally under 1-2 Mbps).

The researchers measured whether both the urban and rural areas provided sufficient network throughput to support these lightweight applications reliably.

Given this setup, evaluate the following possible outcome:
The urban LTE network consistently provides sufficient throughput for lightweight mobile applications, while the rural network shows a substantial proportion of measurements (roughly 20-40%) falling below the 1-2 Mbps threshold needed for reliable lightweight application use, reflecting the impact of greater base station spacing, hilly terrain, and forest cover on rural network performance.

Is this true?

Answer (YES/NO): NO